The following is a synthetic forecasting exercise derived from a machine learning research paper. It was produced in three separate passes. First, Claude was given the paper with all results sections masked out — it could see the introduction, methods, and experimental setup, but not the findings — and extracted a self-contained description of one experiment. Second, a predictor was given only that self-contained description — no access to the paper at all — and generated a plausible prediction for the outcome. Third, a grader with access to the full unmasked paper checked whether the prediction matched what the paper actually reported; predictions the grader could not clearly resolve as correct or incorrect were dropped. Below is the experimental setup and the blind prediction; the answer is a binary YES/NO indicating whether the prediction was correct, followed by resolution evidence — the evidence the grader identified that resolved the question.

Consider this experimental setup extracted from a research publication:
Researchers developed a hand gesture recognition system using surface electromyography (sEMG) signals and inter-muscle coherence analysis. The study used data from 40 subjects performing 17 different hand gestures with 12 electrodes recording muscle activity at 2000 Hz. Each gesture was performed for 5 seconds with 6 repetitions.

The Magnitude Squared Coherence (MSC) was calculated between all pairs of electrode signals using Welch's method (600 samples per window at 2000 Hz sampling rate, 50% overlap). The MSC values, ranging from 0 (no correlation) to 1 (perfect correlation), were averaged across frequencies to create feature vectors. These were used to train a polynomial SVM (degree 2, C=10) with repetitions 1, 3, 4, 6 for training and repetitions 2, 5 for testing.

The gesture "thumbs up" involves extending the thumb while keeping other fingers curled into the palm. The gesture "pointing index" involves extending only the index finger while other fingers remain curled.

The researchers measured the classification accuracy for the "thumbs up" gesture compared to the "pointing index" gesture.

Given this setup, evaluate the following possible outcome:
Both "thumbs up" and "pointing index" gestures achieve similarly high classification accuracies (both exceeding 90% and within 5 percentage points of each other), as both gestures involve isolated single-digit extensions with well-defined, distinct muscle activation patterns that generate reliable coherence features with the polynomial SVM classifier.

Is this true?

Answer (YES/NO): NO